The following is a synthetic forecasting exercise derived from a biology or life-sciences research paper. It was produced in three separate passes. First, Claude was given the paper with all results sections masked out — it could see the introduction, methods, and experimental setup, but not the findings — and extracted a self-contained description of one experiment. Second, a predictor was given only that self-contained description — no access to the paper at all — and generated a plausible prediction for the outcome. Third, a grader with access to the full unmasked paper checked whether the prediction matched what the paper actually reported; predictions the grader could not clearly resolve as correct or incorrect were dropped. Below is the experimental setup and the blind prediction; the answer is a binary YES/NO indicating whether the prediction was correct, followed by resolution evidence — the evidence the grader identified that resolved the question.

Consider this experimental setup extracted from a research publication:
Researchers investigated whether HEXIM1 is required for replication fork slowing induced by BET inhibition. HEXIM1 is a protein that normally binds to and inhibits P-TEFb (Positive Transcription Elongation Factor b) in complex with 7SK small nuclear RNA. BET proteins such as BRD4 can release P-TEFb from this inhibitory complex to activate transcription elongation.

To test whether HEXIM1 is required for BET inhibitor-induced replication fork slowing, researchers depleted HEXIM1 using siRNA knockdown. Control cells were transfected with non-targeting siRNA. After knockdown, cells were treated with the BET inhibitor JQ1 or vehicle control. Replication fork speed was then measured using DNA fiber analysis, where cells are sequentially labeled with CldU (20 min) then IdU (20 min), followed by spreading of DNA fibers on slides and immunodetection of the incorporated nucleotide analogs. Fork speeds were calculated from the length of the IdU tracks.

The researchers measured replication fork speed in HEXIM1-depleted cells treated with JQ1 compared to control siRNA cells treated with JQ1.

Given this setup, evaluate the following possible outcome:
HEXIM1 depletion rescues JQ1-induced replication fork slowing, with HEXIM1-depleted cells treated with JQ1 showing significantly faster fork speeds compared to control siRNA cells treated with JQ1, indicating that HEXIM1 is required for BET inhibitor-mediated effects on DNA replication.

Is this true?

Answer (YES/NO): YES